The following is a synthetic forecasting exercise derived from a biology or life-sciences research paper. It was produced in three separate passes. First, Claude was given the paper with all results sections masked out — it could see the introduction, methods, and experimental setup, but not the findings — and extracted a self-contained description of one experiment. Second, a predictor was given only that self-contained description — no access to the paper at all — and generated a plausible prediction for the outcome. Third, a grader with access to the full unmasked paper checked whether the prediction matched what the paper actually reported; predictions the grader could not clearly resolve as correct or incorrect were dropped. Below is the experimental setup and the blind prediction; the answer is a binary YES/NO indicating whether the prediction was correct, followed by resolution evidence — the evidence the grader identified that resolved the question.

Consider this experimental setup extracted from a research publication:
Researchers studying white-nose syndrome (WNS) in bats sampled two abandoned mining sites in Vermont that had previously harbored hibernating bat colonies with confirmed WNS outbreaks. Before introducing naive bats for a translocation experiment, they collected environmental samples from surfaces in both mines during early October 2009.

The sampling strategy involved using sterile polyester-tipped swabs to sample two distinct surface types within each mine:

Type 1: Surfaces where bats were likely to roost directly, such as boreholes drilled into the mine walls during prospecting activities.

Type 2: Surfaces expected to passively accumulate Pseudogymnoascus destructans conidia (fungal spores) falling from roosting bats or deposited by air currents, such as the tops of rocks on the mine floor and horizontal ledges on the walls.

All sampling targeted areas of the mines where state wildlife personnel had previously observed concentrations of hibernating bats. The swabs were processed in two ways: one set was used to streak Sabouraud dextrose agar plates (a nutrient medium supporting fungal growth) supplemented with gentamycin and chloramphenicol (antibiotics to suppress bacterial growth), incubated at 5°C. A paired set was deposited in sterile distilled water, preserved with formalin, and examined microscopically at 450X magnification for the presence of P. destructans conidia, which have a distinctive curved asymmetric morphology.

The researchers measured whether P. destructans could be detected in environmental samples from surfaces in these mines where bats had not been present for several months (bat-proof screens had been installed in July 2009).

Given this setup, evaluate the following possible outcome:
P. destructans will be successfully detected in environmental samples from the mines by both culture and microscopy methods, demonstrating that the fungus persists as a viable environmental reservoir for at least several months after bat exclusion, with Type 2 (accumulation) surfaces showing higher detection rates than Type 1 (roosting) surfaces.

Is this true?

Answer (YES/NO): NO